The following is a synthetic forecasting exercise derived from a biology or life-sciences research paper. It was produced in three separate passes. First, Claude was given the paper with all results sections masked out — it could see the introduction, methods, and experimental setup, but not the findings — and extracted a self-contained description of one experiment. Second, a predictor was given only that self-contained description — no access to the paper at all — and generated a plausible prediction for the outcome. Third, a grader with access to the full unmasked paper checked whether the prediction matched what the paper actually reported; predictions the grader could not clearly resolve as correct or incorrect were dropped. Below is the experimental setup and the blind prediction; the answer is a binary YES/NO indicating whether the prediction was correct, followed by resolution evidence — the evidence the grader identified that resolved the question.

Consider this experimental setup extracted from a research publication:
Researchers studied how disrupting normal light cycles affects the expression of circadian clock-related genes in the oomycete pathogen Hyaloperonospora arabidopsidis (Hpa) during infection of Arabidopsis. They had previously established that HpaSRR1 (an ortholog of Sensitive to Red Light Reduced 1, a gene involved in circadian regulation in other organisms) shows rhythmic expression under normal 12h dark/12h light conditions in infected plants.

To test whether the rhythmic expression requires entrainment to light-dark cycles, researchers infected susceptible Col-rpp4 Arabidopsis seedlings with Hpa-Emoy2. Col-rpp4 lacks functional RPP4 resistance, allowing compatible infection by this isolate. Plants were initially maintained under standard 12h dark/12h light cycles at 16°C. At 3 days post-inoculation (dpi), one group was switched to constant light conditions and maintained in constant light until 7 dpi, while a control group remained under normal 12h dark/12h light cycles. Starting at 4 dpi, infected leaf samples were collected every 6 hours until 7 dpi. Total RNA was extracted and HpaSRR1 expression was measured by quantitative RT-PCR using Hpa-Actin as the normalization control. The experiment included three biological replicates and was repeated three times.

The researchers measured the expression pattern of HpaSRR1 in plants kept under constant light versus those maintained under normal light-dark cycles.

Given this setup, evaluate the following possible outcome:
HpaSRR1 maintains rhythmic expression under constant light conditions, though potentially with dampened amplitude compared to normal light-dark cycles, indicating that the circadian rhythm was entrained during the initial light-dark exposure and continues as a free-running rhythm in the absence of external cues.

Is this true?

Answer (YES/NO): YES